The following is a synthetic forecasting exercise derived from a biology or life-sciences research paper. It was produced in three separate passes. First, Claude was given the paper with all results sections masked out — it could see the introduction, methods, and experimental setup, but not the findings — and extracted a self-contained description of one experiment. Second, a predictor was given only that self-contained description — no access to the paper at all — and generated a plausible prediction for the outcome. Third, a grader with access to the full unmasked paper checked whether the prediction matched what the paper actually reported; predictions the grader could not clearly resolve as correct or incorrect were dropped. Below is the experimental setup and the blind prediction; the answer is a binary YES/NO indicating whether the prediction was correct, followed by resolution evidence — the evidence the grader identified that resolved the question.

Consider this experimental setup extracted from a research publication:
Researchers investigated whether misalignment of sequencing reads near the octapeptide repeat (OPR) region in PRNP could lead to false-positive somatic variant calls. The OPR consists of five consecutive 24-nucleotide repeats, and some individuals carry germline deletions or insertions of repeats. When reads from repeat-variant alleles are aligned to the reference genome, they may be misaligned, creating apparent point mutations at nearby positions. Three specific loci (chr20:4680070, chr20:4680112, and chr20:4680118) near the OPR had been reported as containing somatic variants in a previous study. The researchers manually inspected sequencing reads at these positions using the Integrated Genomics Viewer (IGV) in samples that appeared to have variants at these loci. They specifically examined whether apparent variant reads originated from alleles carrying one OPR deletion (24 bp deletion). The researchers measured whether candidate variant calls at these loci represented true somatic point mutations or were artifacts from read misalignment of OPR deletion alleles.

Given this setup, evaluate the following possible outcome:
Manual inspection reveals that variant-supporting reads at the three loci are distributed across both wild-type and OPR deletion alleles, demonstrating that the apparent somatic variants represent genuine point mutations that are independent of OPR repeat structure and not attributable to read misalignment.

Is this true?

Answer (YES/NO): NO